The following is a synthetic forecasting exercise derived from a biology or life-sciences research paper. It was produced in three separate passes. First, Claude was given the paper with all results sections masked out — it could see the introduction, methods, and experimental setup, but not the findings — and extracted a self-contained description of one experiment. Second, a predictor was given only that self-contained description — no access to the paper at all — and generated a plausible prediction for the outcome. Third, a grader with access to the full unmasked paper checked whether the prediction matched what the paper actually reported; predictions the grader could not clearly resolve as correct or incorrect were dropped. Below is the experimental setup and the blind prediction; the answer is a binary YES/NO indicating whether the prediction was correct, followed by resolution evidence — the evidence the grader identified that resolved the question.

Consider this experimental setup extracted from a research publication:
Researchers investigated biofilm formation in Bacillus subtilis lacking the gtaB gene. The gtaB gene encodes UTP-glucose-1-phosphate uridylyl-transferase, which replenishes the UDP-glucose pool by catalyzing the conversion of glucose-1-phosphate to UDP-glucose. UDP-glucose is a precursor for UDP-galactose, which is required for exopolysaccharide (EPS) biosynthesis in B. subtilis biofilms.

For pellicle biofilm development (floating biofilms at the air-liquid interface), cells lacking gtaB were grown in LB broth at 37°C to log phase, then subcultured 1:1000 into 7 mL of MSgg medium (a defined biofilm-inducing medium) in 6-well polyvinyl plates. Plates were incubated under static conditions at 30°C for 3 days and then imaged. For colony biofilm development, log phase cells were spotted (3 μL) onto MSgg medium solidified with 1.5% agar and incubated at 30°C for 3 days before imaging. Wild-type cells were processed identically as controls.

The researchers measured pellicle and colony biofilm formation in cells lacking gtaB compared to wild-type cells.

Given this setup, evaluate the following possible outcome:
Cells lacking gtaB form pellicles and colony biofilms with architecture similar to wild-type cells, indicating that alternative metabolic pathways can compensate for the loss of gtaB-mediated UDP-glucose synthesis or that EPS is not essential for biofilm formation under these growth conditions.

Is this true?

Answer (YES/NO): NO